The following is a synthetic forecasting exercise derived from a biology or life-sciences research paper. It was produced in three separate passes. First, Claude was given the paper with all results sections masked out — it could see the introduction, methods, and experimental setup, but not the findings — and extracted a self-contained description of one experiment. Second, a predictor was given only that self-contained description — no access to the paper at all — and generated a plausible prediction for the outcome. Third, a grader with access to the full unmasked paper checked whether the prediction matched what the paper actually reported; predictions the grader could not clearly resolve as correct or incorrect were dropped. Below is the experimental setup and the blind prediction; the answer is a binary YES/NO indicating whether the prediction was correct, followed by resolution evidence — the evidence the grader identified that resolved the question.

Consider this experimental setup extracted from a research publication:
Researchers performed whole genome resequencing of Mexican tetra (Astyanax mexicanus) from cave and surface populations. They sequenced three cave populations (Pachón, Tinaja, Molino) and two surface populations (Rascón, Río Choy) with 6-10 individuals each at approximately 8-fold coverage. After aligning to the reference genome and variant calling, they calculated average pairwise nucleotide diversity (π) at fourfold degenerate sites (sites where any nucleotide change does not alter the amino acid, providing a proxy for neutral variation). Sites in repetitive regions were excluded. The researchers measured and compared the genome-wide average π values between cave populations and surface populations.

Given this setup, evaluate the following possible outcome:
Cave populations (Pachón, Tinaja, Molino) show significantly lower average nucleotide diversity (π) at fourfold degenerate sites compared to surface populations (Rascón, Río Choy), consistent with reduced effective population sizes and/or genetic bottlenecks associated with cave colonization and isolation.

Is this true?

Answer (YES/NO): YES